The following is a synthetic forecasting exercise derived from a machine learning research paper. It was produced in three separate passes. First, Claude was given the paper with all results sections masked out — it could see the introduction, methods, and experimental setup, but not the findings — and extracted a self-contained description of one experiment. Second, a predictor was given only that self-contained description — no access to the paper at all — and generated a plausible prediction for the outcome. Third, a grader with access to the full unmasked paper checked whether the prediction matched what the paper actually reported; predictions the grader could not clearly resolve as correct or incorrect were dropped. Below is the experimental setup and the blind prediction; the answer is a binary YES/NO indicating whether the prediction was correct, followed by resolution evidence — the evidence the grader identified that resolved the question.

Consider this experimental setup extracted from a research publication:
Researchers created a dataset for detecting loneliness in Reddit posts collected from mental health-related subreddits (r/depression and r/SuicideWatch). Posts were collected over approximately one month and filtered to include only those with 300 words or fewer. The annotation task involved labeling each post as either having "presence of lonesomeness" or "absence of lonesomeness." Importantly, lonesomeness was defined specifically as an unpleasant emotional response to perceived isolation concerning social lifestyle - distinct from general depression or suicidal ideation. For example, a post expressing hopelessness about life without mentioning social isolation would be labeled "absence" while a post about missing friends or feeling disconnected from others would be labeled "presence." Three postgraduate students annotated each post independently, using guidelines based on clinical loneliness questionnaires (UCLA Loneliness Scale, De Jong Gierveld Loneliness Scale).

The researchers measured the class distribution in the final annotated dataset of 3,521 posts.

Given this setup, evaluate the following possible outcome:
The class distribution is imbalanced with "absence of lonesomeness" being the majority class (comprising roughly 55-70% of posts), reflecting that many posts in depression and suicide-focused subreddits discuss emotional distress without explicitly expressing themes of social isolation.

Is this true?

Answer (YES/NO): NO